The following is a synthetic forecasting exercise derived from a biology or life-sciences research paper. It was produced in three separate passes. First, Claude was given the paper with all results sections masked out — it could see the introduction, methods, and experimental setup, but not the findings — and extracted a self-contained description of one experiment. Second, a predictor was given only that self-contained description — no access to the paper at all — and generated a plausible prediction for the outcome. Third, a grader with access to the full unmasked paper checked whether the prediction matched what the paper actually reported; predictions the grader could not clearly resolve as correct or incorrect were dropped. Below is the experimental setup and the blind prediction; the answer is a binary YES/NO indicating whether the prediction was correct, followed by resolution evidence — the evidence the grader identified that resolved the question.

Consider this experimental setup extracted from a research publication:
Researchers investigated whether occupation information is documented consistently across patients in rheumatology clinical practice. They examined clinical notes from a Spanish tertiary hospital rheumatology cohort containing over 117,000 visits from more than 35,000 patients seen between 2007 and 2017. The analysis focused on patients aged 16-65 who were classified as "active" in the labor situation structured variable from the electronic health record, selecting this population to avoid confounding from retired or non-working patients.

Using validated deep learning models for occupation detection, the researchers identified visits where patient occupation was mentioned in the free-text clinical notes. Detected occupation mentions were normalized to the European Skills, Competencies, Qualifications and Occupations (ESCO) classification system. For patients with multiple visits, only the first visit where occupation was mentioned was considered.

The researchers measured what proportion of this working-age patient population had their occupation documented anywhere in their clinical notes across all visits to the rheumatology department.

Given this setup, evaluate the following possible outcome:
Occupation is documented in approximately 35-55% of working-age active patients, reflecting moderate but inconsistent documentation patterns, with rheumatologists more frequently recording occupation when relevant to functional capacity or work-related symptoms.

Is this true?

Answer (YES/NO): NO